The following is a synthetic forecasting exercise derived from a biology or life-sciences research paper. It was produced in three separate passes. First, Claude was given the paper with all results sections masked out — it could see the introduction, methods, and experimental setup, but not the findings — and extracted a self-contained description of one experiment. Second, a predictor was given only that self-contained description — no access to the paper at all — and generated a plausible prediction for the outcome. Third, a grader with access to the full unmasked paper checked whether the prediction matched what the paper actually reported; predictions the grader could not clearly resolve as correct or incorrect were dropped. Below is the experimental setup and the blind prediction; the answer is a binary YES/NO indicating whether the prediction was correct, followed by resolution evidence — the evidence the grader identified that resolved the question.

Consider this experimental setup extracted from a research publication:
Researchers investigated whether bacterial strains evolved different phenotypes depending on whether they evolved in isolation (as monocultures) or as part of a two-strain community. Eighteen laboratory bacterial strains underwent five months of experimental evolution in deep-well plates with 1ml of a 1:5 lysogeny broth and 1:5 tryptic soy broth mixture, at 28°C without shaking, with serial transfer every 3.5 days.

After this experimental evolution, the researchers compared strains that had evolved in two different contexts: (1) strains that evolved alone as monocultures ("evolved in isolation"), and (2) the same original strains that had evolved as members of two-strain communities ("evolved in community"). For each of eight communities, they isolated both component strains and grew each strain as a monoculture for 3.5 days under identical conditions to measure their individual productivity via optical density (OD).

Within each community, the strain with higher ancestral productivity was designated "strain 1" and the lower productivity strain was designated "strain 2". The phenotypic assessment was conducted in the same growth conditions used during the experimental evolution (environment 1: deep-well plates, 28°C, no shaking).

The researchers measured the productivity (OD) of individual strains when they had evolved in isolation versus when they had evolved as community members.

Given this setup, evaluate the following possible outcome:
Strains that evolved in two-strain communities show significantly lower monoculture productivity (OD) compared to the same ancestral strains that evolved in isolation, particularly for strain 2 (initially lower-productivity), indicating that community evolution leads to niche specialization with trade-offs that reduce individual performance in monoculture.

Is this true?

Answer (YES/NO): NO